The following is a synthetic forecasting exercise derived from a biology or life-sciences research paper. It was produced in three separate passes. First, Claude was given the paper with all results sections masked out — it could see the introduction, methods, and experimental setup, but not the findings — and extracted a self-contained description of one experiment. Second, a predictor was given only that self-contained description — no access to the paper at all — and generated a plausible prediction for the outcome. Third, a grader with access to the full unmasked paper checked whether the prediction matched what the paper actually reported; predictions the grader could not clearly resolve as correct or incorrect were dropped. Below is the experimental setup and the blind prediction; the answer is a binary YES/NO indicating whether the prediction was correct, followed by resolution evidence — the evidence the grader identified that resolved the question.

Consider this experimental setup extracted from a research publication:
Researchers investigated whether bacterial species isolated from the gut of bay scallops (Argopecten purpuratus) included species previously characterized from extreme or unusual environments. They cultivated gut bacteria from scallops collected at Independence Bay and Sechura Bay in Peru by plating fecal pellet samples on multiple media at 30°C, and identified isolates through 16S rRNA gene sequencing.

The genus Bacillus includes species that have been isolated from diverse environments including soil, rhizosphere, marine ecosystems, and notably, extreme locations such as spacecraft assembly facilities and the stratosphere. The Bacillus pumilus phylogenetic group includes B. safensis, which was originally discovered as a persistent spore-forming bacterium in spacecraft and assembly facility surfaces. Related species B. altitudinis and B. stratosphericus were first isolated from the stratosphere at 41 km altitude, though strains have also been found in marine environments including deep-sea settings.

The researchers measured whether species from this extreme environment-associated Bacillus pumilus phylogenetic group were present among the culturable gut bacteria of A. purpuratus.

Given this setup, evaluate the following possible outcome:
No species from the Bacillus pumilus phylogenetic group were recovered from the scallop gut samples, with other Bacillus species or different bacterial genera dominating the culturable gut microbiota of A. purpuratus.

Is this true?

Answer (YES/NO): NO